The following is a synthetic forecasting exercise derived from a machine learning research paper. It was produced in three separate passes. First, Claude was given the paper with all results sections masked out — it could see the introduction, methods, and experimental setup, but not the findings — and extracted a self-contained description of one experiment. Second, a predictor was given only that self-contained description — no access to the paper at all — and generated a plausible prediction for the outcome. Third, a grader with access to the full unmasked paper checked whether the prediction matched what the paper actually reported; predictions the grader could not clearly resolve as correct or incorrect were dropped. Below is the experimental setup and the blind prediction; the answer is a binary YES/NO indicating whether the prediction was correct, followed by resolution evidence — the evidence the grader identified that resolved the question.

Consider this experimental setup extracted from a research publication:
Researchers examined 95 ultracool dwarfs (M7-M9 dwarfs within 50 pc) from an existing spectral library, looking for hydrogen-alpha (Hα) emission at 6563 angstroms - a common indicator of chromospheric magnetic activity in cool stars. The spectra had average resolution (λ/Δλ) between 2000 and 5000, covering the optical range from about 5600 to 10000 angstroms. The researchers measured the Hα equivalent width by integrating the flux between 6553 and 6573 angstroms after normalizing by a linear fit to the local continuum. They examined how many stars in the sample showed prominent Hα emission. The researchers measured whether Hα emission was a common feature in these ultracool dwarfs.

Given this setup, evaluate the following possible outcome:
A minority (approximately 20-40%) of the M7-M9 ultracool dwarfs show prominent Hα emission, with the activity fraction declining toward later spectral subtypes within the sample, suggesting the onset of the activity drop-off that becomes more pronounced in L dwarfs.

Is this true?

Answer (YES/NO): NO